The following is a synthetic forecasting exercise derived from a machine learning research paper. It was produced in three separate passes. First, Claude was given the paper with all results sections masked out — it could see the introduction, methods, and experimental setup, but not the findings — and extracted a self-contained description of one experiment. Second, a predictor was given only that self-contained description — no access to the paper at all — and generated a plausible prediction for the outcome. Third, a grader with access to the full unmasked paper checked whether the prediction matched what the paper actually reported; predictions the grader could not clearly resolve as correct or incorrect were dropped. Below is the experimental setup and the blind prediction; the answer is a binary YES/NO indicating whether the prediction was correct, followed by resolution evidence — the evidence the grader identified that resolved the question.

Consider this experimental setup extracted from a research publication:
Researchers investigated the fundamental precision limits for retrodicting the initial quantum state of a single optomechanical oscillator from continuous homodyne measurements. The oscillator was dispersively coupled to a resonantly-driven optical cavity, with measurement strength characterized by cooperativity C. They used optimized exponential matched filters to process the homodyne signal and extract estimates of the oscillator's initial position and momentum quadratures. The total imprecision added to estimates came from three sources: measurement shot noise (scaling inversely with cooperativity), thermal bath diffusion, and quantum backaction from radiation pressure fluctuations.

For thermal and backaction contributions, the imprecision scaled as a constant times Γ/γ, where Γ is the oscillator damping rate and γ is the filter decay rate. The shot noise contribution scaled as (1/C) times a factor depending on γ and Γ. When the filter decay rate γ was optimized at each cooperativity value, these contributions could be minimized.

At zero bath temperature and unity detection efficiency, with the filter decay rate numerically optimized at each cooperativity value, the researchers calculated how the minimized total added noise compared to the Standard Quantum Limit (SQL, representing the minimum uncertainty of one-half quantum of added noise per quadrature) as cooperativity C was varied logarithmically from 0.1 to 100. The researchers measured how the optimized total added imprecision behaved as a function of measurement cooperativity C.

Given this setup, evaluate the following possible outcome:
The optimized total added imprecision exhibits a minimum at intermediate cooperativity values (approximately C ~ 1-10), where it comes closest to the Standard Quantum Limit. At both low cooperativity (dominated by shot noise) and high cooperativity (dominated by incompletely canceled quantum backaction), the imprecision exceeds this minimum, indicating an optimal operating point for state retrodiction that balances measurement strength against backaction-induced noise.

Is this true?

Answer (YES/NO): NO